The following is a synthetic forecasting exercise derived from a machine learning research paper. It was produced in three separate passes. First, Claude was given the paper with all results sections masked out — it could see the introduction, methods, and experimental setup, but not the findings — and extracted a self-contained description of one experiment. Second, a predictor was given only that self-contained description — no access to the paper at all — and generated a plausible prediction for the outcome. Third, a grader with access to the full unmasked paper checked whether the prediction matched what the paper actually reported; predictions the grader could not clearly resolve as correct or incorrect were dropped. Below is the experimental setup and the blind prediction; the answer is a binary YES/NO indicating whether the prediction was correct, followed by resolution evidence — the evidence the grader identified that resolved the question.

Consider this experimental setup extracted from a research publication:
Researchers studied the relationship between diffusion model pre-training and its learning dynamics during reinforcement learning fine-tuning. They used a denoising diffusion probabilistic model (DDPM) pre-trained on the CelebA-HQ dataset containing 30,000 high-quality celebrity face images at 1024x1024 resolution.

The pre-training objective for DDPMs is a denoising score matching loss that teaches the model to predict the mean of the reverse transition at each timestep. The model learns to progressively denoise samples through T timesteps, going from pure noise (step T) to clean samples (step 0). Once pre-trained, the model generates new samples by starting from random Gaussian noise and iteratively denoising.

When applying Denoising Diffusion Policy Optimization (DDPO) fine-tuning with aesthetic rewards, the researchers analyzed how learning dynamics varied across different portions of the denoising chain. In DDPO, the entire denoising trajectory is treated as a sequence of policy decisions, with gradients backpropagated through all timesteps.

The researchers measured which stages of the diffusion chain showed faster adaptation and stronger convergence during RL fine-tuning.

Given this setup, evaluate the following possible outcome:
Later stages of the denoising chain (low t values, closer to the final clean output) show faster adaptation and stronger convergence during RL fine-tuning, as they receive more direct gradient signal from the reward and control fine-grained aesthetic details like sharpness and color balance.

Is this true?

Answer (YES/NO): NO